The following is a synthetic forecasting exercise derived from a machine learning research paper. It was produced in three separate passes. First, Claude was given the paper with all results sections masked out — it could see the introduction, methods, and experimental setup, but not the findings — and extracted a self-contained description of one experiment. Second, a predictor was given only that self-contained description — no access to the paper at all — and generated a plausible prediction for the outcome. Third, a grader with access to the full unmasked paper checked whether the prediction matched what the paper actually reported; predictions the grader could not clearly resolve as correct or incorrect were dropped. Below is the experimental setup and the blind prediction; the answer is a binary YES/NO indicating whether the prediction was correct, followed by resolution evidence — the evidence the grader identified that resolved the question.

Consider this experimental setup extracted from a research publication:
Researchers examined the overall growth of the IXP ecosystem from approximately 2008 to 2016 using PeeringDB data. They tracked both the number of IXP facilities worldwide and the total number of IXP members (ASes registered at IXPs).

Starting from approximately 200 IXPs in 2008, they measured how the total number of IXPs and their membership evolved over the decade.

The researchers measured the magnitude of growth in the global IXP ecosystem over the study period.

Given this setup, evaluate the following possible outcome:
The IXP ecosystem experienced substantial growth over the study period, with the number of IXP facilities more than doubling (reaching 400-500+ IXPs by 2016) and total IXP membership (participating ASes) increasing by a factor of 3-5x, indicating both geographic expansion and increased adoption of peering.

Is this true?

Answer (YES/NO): YES